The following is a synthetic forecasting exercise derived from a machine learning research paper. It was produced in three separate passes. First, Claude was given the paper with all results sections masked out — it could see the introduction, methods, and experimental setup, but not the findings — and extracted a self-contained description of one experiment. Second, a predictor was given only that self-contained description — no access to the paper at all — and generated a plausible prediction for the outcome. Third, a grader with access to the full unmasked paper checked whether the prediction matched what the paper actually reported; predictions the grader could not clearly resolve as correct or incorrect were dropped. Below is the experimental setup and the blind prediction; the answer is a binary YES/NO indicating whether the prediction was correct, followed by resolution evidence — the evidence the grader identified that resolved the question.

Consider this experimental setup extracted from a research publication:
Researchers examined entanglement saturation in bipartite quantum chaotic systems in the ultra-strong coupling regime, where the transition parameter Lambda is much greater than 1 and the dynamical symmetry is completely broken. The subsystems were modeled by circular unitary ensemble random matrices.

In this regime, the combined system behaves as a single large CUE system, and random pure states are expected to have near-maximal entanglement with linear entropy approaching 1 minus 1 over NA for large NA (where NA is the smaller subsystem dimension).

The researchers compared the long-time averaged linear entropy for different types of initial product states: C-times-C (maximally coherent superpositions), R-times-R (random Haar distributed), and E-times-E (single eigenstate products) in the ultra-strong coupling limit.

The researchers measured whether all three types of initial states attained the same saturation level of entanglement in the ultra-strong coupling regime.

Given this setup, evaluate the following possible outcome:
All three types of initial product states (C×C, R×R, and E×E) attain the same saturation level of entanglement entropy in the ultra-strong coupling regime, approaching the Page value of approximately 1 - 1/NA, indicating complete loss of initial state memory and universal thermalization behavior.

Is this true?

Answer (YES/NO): YES